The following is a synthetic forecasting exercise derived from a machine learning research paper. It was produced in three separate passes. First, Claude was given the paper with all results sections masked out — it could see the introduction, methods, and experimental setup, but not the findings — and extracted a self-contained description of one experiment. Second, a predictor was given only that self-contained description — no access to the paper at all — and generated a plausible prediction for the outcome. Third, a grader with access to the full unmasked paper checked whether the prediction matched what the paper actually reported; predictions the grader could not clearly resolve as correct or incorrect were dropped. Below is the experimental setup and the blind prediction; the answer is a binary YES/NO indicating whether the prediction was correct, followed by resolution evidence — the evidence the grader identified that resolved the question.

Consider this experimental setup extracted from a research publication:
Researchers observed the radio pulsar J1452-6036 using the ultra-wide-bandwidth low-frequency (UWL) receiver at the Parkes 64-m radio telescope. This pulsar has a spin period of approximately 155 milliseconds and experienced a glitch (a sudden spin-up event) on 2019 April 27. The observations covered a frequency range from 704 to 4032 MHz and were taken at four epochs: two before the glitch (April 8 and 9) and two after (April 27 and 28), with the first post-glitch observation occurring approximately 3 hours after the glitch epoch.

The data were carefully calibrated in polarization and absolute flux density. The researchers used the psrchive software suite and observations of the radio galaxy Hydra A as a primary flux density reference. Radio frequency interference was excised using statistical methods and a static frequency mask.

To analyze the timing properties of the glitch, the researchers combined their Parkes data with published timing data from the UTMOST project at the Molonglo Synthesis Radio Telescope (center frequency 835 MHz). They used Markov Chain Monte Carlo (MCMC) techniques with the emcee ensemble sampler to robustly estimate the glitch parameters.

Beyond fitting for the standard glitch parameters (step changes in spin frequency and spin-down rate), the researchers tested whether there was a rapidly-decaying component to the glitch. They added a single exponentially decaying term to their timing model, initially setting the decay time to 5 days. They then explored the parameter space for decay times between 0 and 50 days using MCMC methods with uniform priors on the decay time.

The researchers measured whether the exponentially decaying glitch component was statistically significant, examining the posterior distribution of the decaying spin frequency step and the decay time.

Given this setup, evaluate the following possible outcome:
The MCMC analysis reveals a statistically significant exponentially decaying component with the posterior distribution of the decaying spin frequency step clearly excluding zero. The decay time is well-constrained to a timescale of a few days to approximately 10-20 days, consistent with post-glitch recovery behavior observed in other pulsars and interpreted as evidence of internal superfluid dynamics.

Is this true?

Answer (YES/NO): NO